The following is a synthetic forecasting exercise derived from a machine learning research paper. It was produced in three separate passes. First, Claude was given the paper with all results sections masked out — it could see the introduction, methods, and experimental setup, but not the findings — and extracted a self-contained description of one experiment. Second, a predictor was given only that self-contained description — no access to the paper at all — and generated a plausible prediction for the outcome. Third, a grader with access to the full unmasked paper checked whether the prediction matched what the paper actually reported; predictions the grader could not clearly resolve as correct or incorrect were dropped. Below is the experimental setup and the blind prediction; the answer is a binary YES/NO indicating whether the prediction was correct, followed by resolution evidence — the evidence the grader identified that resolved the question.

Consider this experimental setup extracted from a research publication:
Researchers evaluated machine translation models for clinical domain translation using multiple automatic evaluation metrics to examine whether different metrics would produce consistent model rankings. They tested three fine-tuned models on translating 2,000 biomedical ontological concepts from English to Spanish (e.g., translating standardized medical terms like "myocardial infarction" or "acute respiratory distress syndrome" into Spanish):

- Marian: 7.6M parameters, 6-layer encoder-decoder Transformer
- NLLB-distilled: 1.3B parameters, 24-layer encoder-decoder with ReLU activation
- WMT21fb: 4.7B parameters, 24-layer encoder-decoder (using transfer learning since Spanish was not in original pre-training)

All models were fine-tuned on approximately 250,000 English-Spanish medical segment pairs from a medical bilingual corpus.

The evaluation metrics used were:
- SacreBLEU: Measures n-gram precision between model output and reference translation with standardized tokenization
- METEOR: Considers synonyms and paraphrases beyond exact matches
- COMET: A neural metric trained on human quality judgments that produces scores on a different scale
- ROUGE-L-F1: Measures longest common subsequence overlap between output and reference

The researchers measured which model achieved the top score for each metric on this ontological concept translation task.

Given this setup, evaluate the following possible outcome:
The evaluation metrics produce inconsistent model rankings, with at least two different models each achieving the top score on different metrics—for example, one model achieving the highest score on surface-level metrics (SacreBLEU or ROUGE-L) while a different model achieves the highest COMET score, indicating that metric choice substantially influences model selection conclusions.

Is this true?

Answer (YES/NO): YES